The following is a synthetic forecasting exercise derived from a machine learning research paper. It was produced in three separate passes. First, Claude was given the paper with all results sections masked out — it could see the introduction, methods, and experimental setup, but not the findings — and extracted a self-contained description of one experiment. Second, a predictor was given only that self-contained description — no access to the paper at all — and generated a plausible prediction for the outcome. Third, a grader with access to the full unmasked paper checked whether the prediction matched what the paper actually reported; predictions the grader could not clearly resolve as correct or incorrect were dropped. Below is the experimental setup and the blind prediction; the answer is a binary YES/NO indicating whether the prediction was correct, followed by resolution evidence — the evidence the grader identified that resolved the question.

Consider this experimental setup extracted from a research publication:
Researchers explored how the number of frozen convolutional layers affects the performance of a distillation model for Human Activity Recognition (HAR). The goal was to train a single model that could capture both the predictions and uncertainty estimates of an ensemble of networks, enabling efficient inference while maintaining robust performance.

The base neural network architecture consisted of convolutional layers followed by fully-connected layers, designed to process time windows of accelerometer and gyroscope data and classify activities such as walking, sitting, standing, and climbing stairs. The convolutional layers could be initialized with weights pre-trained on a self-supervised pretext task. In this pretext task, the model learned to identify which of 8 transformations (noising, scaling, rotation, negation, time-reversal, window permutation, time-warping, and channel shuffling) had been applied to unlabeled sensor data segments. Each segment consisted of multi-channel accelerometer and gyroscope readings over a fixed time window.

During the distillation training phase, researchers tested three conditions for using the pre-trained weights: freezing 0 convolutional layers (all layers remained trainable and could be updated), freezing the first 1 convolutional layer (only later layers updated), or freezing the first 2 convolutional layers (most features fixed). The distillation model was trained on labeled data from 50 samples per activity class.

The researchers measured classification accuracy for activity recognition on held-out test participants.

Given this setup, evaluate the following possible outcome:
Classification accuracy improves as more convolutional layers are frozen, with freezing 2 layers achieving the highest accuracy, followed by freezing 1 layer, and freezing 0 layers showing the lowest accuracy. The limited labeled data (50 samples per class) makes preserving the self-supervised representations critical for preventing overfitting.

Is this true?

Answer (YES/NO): NO